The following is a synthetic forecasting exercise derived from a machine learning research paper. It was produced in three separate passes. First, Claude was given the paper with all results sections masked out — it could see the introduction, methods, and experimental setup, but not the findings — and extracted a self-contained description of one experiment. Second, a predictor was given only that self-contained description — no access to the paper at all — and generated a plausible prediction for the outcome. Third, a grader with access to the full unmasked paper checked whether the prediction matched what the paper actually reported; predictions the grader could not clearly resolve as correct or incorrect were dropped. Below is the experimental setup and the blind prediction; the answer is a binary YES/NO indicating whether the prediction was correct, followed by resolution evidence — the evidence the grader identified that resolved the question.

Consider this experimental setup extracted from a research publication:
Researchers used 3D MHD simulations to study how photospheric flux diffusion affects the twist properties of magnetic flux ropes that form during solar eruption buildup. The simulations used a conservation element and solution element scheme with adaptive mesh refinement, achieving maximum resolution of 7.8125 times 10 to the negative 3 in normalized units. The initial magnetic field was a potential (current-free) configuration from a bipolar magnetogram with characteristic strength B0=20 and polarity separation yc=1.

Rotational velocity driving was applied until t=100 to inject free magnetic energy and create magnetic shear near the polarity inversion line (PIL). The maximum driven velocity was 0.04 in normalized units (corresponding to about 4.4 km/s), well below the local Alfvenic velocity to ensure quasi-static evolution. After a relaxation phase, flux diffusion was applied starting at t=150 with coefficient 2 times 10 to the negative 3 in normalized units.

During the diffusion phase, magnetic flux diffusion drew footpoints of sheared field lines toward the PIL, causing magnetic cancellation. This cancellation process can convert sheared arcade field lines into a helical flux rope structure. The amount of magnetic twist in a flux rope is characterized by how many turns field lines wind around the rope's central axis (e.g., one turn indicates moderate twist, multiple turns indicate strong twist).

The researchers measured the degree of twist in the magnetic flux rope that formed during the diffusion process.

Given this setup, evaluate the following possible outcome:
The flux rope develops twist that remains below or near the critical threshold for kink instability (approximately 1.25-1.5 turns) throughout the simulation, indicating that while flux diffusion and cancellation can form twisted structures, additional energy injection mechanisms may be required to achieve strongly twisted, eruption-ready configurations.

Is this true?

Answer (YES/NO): YES